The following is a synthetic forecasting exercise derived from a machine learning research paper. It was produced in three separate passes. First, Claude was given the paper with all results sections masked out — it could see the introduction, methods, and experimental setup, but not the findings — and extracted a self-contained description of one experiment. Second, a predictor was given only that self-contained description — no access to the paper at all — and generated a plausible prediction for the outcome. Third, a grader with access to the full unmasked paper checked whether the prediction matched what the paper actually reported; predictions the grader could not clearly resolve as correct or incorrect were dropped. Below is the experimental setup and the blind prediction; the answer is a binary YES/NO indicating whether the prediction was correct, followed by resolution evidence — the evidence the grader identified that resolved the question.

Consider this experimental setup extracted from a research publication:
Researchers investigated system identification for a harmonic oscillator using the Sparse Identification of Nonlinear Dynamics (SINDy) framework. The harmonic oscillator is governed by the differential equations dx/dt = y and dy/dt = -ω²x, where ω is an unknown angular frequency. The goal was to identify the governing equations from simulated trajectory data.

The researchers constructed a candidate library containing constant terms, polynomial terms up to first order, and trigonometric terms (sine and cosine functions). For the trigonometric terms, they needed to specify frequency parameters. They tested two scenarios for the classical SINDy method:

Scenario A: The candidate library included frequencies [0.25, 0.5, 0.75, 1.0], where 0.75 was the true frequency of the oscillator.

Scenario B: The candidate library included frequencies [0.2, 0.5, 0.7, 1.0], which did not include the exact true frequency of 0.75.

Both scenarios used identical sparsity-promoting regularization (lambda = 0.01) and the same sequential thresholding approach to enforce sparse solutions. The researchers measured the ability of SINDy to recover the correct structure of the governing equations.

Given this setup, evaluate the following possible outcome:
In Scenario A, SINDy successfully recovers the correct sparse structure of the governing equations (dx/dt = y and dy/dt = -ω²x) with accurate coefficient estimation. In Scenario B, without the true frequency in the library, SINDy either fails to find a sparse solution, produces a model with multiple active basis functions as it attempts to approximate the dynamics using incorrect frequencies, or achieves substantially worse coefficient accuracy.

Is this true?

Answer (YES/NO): NO